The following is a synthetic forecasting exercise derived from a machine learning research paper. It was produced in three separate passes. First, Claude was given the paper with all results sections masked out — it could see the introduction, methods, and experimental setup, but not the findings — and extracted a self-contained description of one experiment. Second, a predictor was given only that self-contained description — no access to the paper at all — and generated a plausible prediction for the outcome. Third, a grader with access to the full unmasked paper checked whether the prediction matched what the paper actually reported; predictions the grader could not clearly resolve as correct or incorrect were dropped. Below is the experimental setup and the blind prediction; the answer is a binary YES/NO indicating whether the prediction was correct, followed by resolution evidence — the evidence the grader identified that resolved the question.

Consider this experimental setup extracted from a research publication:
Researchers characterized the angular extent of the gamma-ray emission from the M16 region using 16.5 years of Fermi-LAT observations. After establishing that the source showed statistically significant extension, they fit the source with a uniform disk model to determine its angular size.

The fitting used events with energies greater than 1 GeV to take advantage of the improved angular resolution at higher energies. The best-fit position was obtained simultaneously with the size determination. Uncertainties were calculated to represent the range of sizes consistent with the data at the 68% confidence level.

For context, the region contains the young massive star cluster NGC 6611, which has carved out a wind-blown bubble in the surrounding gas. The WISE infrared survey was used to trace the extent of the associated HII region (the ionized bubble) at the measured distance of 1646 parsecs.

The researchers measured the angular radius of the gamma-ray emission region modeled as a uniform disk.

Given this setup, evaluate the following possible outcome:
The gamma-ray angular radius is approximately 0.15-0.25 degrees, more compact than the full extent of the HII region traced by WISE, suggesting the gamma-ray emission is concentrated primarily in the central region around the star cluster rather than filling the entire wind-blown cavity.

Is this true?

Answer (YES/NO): NO